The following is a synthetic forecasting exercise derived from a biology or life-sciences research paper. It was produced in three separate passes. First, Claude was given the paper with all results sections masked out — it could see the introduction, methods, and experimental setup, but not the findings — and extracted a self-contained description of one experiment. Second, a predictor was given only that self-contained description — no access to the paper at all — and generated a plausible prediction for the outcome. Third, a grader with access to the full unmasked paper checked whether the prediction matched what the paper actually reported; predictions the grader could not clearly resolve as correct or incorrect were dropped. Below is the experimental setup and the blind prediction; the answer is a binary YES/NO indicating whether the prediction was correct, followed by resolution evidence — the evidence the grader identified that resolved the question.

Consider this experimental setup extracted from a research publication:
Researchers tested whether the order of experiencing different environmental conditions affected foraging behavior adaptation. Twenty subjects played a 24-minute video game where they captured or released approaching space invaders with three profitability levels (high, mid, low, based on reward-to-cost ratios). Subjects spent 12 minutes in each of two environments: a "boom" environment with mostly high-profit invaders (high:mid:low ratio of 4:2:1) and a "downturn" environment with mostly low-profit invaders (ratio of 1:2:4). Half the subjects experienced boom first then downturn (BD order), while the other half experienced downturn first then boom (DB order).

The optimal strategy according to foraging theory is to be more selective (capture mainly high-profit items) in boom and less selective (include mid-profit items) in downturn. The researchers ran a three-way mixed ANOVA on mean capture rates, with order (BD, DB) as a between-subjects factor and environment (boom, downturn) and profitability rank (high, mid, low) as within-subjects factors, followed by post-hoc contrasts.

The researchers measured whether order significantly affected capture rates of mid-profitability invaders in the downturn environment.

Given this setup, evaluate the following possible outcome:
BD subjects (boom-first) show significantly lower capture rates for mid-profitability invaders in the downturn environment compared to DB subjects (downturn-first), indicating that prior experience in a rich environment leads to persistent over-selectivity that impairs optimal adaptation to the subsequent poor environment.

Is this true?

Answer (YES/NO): YES